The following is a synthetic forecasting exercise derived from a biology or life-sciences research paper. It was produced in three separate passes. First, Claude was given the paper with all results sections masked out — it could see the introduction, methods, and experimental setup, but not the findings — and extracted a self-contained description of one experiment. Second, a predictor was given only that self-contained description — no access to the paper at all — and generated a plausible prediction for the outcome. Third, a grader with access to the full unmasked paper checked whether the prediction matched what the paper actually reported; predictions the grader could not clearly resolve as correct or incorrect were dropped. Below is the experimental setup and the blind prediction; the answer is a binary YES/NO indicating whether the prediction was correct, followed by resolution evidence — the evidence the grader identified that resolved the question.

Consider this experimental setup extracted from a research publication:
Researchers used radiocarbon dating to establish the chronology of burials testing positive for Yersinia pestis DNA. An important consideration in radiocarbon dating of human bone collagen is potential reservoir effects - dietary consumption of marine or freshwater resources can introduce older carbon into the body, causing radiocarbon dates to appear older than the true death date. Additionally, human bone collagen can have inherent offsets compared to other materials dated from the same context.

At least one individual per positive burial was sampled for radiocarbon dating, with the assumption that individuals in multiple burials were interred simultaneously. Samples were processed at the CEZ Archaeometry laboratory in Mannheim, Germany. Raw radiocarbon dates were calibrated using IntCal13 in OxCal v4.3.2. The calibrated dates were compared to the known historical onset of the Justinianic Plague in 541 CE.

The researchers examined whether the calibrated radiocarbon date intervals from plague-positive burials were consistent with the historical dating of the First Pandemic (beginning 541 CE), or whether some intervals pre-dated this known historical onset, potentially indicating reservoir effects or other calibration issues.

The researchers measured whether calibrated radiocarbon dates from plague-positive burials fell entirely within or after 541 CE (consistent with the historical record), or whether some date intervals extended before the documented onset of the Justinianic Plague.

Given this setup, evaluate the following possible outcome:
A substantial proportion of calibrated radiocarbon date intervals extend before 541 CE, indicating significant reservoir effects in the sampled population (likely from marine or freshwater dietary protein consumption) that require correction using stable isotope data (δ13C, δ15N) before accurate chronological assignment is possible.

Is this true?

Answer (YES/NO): NO